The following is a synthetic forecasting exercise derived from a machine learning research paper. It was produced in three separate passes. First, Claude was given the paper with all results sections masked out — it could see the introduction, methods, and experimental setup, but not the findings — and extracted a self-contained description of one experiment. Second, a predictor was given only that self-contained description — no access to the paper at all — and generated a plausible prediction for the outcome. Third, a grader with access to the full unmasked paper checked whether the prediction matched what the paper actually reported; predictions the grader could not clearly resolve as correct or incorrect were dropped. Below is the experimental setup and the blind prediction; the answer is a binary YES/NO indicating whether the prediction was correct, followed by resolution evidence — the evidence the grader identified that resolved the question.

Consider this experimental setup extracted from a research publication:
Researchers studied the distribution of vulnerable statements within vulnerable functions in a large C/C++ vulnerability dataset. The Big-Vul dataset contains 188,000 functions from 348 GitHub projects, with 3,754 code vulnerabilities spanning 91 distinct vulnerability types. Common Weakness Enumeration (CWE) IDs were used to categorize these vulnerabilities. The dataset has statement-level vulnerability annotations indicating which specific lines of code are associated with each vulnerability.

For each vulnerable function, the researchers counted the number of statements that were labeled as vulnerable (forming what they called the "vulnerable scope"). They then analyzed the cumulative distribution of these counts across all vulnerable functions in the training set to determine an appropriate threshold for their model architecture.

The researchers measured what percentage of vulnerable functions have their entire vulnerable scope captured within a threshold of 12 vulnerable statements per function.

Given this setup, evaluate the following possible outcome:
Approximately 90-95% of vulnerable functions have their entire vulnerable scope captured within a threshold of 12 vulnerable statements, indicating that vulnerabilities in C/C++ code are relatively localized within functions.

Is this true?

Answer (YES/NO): YES